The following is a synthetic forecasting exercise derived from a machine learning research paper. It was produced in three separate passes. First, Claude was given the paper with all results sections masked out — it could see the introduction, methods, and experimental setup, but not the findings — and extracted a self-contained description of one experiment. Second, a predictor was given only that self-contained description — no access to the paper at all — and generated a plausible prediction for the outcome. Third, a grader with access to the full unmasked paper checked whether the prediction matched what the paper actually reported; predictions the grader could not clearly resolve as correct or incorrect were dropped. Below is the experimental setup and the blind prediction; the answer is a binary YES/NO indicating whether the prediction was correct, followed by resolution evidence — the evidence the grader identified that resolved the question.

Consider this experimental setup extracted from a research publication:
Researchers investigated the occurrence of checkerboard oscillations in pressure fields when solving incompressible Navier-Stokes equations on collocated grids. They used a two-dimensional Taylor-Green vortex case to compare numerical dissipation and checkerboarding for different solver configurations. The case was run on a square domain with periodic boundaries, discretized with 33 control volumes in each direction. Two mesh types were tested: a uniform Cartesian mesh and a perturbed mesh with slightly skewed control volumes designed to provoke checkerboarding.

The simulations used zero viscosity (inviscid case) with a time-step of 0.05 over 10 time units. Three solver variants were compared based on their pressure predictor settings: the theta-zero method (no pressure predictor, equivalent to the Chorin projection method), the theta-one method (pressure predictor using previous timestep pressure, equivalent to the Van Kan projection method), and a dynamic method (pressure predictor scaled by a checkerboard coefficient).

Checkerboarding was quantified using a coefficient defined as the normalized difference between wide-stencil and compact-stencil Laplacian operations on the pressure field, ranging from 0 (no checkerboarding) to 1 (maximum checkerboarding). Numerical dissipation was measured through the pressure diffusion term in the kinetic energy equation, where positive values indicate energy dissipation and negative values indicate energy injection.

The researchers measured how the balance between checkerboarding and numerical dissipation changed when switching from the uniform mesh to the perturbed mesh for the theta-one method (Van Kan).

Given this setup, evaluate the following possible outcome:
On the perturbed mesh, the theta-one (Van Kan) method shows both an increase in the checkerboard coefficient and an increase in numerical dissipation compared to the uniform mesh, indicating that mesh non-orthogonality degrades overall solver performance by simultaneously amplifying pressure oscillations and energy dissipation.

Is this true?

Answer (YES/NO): NO